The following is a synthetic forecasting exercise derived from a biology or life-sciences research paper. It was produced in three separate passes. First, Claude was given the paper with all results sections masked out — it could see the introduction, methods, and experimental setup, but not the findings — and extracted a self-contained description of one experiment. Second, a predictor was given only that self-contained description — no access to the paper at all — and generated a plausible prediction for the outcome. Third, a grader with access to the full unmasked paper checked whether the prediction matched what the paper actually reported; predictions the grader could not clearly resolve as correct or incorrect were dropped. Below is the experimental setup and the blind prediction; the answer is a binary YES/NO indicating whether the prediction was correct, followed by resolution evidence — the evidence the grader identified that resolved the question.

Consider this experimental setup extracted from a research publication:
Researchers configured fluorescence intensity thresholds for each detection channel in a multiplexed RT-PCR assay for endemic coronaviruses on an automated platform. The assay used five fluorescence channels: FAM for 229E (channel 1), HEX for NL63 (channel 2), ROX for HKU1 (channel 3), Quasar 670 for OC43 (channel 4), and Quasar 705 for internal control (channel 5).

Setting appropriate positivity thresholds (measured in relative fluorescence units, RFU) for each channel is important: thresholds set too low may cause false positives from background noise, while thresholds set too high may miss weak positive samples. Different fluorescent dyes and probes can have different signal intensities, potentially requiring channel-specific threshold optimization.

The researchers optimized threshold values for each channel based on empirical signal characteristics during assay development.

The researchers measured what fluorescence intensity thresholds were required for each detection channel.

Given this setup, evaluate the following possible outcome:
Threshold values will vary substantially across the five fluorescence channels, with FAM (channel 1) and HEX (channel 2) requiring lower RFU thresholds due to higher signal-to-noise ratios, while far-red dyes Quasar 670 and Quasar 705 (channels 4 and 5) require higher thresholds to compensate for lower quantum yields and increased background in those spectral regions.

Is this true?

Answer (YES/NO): YES